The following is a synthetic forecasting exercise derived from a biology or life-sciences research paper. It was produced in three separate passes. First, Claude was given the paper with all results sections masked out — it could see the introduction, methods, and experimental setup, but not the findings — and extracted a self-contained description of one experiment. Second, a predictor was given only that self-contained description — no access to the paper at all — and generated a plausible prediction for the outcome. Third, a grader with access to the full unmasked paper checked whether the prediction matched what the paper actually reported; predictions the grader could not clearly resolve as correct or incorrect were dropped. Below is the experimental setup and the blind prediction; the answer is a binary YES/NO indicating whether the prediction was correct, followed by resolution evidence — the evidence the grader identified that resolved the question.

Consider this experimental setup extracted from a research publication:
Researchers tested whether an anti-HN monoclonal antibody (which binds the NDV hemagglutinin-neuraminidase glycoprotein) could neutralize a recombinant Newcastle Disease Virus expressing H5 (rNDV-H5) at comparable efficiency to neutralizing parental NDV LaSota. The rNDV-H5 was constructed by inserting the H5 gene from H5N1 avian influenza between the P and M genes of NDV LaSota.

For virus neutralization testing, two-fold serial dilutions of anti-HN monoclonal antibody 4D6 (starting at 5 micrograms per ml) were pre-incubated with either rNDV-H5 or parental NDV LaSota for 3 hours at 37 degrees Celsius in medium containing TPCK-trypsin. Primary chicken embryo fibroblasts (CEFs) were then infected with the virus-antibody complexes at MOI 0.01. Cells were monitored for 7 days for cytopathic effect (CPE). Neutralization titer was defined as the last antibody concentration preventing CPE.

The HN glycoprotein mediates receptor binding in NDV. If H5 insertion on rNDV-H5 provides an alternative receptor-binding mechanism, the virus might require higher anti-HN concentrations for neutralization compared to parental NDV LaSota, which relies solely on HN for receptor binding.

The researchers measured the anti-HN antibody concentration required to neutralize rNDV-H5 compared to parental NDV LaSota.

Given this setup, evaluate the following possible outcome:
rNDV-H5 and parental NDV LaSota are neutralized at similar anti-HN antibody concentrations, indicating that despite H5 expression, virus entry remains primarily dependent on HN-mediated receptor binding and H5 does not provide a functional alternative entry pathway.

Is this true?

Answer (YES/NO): NO